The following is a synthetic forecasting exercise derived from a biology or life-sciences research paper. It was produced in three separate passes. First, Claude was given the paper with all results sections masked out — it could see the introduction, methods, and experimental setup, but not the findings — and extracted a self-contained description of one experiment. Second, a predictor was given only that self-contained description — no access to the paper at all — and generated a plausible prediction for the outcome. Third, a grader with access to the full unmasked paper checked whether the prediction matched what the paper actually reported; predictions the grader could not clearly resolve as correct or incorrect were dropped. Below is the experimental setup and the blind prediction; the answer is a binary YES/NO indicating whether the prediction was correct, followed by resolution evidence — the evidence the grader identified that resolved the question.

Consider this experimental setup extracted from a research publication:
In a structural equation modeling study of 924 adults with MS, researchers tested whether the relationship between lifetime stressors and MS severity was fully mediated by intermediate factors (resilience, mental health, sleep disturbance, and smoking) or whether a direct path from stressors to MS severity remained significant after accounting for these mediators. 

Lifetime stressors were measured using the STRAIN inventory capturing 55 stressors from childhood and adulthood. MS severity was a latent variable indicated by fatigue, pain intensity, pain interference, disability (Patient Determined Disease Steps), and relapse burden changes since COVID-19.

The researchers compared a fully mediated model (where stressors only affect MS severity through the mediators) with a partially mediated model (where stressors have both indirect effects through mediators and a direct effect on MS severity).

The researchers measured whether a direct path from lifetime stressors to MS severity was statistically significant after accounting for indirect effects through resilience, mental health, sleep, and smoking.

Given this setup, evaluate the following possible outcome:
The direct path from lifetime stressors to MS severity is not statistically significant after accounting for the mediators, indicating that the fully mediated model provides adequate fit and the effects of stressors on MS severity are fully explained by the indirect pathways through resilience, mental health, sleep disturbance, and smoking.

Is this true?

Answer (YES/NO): NO